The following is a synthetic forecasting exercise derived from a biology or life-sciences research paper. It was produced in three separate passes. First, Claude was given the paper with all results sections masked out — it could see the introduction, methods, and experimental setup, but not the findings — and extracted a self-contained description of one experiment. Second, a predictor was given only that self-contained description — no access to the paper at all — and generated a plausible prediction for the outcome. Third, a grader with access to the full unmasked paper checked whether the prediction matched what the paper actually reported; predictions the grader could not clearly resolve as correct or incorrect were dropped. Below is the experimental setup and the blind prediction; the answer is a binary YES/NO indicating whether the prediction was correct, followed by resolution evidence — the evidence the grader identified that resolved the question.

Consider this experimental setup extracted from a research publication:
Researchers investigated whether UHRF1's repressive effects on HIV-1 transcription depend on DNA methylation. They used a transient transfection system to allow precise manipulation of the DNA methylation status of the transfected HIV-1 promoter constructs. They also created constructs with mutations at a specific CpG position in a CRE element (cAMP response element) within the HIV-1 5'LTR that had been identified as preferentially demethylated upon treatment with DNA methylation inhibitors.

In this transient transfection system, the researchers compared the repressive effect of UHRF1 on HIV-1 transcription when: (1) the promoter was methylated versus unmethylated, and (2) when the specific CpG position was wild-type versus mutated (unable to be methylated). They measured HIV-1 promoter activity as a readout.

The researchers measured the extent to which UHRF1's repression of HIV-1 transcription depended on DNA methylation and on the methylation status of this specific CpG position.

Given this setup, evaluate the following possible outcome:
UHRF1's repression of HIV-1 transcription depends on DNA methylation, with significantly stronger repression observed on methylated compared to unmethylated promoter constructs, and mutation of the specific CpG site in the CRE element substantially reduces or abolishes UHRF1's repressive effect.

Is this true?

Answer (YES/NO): NO